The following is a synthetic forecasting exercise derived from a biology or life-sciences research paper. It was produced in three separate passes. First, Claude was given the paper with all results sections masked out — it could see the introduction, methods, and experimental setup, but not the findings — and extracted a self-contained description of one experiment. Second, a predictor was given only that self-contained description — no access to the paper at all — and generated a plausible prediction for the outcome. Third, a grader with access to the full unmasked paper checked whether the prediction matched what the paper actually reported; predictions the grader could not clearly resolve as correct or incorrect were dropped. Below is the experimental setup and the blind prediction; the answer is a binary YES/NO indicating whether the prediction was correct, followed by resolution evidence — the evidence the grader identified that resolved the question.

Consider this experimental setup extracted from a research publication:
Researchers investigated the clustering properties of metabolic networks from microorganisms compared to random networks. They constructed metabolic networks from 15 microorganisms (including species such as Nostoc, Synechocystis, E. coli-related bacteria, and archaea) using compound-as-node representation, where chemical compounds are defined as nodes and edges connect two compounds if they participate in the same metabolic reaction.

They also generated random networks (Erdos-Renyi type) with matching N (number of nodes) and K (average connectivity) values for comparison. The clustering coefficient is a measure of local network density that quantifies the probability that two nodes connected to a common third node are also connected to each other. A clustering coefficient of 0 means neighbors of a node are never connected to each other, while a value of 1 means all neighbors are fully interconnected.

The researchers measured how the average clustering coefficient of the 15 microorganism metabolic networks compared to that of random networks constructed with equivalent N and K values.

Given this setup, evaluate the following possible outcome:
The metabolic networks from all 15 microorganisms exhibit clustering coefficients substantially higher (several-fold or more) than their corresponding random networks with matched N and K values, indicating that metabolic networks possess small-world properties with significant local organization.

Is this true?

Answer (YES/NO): YES